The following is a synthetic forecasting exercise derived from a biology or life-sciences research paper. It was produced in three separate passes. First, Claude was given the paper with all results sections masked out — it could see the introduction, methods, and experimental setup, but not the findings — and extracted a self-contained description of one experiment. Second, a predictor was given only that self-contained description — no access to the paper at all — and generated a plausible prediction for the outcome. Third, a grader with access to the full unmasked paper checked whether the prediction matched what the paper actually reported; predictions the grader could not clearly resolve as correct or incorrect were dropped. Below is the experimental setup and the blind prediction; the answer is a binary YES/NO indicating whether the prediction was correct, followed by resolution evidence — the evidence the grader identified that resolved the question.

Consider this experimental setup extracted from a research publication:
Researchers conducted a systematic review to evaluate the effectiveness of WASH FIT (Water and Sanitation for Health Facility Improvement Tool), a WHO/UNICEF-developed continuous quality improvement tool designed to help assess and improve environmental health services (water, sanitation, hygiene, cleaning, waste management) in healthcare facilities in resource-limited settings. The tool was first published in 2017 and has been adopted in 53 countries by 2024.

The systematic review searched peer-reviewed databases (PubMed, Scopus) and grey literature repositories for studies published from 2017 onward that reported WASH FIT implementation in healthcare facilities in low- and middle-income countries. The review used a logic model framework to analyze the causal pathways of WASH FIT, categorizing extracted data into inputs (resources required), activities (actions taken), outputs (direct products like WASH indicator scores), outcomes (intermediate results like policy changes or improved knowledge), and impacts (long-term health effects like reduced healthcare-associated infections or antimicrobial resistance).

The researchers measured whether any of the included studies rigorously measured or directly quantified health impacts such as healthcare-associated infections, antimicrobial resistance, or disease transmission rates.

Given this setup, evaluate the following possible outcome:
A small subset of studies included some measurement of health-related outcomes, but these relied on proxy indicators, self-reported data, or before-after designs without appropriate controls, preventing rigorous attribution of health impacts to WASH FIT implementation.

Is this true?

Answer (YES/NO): NO